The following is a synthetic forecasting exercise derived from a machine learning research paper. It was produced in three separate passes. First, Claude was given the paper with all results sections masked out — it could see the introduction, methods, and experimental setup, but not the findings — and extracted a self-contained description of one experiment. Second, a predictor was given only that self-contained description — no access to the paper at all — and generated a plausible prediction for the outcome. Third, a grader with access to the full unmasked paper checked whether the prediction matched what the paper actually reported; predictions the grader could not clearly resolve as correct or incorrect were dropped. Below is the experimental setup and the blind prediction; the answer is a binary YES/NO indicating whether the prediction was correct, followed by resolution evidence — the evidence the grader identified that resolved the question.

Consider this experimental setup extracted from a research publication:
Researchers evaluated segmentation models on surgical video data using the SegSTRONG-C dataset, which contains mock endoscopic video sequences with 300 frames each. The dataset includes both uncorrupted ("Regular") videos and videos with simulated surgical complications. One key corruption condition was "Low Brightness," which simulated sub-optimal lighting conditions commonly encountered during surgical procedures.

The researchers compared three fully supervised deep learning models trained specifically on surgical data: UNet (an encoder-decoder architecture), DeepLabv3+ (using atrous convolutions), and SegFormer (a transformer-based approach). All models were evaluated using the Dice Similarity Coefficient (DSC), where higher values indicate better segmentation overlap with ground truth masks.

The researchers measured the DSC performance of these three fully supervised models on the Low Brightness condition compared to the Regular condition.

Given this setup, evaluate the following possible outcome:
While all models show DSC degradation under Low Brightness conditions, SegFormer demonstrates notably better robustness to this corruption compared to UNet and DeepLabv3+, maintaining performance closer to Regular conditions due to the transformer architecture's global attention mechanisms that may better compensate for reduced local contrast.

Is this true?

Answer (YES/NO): YES